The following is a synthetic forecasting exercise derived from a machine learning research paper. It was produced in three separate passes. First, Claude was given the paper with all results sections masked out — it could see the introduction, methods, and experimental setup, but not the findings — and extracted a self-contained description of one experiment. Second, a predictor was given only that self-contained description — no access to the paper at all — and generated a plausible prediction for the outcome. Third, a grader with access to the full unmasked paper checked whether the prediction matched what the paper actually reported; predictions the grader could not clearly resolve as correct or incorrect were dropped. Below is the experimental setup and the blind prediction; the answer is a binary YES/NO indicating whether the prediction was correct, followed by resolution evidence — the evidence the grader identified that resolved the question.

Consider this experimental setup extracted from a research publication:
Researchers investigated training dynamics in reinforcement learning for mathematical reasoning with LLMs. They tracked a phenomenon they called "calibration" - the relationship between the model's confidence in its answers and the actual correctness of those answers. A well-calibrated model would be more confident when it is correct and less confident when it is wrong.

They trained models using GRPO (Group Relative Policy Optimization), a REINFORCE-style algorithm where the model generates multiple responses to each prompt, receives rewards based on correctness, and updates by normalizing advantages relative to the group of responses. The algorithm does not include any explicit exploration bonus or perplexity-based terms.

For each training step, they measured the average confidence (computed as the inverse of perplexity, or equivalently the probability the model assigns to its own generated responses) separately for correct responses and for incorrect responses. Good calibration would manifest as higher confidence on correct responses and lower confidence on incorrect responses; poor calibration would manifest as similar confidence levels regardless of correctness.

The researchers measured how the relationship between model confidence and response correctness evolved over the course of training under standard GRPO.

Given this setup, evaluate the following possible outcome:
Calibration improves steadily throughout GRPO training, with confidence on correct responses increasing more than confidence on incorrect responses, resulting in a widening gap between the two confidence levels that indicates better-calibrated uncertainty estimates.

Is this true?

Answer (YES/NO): NO